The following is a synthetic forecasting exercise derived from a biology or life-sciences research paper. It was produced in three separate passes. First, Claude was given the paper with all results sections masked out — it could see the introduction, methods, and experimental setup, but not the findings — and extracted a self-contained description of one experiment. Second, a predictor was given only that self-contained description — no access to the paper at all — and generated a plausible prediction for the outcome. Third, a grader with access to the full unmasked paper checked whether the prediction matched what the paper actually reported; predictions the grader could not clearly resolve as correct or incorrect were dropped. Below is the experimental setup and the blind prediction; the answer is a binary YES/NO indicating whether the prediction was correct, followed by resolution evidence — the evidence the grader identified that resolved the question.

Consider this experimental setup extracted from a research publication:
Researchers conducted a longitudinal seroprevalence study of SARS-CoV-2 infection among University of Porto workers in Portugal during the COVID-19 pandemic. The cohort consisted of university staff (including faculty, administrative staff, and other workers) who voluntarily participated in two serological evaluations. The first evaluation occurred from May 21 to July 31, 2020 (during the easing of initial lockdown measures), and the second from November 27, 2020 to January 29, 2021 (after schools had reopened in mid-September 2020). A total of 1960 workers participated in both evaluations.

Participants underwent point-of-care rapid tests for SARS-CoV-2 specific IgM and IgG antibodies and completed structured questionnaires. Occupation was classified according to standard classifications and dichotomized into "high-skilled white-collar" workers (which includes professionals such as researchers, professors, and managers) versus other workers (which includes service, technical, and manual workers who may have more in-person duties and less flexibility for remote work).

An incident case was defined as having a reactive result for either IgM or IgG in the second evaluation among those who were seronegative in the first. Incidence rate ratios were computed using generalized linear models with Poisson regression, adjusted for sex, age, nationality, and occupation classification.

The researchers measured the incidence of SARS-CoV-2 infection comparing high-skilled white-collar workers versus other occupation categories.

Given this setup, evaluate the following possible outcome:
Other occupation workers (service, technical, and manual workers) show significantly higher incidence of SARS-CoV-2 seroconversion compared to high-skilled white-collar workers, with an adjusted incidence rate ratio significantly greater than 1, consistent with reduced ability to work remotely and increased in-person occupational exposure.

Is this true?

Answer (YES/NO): NO